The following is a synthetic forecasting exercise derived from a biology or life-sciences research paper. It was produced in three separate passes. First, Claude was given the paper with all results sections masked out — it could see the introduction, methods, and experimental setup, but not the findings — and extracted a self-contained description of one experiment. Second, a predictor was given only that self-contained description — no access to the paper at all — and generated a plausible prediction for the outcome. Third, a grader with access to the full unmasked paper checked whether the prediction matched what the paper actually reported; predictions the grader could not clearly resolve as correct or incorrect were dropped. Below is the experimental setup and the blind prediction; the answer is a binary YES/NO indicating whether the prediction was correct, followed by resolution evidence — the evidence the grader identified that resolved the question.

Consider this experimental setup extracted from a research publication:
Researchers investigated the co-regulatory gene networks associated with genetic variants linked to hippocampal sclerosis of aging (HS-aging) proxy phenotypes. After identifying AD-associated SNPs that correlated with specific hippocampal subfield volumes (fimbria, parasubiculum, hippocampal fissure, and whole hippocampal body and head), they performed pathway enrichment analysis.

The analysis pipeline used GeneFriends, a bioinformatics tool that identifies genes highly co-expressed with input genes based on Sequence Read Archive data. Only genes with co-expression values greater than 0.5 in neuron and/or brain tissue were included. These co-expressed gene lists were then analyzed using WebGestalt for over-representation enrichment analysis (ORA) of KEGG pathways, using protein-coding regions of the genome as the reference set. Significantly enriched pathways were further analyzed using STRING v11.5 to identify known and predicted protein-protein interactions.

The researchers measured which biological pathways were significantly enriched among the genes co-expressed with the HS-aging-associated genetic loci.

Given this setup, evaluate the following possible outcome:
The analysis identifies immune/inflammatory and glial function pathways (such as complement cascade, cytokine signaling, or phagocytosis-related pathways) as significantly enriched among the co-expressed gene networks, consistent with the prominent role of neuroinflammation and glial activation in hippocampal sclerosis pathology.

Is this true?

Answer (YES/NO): NO